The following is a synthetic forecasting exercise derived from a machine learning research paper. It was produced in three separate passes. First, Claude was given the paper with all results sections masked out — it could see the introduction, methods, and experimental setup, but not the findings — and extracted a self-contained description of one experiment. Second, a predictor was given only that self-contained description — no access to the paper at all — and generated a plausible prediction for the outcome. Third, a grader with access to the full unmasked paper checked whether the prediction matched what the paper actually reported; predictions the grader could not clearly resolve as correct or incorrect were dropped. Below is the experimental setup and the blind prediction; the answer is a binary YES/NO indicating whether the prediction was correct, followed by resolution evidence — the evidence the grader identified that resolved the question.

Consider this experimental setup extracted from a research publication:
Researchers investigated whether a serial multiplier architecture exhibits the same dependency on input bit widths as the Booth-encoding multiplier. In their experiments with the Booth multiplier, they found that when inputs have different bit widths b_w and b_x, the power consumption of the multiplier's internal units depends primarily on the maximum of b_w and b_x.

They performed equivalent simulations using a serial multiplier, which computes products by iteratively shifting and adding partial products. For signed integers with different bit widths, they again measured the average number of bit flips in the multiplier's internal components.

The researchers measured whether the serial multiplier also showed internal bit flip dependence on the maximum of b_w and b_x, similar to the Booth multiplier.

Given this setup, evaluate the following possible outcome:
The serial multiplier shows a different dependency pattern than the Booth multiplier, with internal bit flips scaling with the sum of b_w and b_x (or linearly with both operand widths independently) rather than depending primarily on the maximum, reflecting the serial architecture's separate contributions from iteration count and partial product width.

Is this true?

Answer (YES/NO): NO